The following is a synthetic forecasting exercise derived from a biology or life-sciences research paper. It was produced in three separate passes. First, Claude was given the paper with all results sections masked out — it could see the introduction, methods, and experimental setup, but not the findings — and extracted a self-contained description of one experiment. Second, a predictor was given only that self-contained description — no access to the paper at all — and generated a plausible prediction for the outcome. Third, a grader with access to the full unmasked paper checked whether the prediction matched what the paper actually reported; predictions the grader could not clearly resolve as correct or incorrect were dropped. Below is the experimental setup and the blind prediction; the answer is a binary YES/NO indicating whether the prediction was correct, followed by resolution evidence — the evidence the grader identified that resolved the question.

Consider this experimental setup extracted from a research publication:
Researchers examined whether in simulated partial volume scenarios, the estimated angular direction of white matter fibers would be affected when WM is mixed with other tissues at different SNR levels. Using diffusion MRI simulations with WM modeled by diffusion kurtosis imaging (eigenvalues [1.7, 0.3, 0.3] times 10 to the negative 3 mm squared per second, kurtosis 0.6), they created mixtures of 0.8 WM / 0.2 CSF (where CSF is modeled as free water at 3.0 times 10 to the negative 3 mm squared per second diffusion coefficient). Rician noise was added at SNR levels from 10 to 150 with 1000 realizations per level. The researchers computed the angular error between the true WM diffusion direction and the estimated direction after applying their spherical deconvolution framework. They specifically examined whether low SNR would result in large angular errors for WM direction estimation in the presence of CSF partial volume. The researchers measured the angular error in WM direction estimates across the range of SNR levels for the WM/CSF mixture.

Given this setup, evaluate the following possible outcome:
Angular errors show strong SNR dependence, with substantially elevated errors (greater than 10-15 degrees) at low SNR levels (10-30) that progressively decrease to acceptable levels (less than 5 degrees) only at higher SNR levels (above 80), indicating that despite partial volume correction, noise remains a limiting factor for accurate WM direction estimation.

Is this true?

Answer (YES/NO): NO